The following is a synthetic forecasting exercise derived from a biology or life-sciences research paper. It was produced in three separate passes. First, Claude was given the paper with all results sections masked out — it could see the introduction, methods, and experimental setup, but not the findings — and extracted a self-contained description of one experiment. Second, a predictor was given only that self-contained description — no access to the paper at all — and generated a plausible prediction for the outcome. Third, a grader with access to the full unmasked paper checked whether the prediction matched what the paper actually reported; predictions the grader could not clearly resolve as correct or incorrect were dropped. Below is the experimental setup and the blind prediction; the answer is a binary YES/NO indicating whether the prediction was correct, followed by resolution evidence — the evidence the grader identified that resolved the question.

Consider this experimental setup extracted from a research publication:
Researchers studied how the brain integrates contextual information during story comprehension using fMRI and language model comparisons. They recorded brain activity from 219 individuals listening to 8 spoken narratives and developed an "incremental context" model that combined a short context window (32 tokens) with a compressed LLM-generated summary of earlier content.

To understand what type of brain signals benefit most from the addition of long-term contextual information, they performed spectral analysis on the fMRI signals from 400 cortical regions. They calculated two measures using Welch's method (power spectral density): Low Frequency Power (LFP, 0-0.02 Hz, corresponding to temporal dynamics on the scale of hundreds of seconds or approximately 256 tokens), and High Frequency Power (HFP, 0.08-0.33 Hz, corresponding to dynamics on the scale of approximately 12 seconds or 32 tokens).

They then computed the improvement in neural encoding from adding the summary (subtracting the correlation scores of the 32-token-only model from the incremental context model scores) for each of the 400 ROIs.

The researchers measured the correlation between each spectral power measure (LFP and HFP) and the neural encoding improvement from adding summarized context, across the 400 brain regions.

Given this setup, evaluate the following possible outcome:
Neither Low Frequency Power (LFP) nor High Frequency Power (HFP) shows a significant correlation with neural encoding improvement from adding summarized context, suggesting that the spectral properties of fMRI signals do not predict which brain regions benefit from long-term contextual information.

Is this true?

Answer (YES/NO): NO